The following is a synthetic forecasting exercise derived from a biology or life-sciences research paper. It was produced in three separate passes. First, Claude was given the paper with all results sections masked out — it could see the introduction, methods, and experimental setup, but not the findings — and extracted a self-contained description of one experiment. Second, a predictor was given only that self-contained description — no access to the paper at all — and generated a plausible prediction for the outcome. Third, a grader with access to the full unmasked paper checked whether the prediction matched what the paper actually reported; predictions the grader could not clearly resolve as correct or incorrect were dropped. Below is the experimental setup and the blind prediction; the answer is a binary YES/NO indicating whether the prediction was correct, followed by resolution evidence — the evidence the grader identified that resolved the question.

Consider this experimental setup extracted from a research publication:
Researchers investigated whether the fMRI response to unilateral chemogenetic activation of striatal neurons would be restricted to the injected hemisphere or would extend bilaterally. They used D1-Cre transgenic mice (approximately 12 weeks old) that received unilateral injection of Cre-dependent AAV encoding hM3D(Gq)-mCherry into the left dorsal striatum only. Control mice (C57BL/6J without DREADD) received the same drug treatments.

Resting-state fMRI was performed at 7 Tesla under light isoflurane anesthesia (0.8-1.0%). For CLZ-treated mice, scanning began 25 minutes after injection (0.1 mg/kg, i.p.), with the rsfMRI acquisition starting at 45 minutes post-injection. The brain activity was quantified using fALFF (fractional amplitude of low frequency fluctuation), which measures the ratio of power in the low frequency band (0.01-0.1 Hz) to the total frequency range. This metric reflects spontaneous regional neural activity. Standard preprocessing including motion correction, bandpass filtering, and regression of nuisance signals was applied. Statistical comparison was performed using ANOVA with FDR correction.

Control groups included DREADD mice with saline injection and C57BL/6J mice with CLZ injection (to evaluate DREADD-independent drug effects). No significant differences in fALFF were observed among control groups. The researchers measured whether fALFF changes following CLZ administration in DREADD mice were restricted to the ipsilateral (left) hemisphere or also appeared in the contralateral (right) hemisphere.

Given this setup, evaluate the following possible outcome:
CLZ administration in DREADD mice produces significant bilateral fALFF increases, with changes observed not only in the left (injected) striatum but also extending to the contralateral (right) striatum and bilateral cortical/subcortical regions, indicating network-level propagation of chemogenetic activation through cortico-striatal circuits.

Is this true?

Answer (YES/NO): NO